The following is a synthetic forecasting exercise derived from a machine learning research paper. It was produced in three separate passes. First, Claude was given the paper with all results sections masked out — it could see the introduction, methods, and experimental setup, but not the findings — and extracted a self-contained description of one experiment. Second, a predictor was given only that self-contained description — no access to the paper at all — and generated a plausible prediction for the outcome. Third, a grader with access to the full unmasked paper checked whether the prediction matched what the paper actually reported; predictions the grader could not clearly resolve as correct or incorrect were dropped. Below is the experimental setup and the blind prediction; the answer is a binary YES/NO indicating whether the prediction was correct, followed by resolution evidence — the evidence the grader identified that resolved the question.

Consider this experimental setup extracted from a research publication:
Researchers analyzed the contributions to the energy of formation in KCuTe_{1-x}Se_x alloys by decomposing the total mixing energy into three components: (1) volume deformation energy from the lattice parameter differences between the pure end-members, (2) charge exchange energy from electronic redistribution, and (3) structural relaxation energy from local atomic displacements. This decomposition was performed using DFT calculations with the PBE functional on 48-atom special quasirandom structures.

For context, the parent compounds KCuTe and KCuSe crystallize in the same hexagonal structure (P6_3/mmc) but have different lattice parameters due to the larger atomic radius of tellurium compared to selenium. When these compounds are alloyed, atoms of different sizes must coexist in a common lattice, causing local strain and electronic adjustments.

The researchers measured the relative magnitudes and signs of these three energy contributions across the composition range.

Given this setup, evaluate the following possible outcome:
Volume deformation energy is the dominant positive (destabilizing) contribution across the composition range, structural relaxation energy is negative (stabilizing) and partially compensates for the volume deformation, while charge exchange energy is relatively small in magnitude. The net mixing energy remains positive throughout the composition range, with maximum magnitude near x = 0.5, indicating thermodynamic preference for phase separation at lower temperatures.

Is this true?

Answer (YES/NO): YES